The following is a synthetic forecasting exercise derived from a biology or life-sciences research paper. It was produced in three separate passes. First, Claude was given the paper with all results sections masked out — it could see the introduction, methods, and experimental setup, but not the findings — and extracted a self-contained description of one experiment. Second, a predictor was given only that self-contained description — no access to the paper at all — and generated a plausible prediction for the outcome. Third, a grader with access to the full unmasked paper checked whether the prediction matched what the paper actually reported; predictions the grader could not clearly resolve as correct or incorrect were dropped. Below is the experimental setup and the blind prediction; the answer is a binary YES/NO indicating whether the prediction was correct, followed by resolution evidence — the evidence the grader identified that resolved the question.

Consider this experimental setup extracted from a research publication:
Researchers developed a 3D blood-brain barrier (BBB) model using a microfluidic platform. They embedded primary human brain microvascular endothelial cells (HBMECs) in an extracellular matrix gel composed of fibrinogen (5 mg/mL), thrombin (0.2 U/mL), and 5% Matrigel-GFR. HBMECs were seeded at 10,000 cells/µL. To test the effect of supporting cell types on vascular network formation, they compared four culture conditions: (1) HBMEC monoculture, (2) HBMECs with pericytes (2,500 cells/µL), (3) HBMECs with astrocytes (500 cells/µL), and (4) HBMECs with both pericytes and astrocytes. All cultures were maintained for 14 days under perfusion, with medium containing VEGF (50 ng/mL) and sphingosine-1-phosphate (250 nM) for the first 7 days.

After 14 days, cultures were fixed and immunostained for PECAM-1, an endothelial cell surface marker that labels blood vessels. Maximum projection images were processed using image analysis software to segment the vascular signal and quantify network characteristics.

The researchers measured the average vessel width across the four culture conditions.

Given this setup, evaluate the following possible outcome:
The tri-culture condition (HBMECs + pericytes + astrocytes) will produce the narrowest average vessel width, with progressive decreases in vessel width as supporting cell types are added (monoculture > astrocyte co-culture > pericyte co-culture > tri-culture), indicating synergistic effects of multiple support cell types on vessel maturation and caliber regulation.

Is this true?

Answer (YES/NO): NO